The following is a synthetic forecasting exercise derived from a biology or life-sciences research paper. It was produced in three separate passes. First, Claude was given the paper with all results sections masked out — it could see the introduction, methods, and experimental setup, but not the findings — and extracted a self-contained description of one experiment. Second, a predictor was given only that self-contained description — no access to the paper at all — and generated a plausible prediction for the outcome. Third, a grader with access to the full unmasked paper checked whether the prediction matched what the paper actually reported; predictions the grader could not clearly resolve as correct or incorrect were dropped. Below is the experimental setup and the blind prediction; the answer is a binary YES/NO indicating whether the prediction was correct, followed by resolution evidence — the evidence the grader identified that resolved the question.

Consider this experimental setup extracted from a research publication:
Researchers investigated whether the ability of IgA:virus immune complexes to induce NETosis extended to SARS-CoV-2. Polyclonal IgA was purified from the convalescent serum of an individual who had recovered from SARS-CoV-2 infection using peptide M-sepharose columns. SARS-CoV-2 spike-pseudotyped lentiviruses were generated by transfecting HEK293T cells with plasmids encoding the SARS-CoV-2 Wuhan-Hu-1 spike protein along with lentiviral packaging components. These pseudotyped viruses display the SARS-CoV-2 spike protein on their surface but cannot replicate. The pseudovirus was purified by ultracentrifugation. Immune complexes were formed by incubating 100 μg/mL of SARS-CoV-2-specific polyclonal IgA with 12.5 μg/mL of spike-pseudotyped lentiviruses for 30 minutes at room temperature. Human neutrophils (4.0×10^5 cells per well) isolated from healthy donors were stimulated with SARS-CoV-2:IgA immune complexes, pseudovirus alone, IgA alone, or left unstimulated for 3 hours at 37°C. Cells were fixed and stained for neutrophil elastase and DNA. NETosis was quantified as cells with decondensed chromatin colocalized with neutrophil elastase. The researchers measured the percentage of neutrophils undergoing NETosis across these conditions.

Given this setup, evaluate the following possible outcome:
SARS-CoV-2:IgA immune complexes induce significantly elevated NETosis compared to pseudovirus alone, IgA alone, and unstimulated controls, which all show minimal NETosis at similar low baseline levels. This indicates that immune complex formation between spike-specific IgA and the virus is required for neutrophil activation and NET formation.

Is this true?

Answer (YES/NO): YES